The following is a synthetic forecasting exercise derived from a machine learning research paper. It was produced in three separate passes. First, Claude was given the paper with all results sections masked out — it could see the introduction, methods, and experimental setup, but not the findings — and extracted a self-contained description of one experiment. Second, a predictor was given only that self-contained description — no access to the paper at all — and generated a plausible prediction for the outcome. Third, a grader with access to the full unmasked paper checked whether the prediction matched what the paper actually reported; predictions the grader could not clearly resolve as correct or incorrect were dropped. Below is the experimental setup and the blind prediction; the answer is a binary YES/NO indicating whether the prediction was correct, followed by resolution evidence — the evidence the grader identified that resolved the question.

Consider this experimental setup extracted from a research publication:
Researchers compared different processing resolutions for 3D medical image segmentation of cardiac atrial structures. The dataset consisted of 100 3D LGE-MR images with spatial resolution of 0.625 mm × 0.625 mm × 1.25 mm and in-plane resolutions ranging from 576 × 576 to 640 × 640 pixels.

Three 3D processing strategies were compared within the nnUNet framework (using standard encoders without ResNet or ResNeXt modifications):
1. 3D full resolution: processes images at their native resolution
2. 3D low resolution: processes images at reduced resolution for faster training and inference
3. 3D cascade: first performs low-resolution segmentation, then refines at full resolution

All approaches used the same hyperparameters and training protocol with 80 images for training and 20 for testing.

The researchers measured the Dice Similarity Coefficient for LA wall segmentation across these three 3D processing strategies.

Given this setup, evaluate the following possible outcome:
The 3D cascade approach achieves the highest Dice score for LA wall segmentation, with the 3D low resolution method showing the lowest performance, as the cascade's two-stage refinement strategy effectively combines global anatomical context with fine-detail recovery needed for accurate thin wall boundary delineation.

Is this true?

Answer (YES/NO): NO